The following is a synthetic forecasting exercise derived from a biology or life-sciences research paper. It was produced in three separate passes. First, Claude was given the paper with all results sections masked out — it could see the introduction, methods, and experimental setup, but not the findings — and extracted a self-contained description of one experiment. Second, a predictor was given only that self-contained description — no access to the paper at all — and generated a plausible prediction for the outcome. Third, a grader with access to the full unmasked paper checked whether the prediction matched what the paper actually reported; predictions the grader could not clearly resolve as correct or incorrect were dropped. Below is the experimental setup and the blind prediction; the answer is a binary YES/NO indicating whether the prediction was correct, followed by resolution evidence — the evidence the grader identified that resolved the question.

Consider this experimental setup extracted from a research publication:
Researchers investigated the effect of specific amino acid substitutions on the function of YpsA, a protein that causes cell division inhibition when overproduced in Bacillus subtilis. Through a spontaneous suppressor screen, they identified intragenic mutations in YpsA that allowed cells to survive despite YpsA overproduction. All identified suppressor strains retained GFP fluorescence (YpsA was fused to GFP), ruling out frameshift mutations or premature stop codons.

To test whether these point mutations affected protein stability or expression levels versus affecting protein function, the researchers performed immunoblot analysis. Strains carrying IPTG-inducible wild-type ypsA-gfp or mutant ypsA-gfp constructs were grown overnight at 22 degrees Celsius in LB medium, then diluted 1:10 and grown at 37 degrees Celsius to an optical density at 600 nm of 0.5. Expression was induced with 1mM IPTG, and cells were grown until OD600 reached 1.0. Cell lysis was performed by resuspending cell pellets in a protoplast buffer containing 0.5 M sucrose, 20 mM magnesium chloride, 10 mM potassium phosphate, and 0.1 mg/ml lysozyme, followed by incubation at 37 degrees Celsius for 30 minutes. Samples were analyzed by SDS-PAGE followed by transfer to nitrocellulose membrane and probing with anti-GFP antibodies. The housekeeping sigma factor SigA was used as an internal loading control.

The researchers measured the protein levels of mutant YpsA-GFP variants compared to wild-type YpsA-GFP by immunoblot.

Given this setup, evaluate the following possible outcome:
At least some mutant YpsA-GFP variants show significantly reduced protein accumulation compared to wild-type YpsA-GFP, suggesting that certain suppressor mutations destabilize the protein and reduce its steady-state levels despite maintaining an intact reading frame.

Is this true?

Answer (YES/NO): NO